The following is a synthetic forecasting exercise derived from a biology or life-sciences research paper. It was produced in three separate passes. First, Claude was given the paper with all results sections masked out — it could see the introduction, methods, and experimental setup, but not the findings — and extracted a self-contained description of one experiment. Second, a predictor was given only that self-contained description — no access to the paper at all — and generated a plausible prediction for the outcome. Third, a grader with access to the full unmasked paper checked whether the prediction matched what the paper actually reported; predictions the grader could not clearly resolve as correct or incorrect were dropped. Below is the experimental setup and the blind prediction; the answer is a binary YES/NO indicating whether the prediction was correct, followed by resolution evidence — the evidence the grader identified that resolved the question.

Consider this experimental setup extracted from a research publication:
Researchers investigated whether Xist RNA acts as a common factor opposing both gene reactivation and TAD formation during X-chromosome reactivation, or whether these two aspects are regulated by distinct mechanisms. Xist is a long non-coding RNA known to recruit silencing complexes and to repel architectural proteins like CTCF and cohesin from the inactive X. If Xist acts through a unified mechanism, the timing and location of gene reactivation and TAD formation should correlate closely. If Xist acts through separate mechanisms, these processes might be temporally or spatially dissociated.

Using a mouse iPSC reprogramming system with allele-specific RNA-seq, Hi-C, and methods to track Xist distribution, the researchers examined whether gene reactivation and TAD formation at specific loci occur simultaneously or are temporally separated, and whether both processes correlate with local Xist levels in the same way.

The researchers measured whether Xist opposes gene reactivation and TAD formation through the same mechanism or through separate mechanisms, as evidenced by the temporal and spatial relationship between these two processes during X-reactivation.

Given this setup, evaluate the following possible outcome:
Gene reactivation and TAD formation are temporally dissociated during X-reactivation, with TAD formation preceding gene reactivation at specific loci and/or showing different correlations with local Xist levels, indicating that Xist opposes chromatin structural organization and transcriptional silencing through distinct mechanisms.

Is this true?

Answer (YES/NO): YES